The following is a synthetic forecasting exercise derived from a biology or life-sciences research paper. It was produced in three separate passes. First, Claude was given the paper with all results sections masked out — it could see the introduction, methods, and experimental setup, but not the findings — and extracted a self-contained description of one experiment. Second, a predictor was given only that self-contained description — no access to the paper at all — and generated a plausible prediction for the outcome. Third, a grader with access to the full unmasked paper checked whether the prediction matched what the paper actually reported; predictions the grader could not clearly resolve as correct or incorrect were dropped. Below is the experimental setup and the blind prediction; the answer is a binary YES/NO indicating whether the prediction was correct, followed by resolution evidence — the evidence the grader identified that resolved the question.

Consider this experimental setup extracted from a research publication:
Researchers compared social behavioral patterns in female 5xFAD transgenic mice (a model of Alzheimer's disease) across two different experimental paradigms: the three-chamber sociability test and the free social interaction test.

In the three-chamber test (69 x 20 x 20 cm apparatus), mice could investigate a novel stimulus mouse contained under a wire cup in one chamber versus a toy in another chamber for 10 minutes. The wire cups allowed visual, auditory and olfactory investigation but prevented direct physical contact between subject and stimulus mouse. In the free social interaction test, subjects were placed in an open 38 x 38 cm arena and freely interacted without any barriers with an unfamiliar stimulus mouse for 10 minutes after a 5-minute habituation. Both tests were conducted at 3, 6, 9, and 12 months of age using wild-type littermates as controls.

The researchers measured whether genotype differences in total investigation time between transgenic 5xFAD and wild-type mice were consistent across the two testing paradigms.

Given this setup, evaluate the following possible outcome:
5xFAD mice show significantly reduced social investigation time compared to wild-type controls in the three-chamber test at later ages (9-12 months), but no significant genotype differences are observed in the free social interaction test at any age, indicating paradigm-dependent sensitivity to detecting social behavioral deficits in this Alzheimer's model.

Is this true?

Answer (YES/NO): NO